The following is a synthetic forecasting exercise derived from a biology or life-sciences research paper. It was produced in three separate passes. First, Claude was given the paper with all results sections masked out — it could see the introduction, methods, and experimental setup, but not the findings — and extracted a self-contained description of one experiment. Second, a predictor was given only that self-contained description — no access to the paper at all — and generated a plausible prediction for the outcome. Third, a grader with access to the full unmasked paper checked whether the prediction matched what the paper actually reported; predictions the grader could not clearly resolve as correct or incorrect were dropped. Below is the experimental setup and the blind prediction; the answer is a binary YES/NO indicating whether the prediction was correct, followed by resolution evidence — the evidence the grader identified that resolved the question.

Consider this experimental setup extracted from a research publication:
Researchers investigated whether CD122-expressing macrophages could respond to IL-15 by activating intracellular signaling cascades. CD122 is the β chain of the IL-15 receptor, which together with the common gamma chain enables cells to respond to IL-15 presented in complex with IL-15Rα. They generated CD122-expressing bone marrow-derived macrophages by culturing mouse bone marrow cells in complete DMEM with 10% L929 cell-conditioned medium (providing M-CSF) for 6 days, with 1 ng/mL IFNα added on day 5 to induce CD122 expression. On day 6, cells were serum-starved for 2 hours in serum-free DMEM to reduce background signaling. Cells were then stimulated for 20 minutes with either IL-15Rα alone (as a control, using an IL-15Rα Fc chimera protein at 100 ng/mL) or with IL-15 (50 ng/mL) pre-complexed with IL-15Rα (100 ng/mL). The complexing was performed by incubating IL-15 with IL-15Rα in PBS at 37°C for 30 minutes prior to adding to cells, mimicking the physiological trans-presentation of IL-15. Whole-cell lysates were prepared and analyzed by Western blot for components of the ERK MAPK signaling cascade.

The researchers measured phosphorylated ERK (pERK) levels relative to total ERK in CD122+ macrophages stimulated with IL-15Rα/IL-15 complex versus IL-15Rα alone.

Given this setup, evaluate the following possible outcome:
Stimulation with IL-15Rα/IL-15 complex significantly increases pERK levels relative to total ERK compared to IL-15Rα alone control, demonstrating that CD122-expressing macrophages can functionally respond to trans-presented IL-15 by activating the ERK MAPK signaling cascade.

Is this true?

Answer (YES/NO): YES